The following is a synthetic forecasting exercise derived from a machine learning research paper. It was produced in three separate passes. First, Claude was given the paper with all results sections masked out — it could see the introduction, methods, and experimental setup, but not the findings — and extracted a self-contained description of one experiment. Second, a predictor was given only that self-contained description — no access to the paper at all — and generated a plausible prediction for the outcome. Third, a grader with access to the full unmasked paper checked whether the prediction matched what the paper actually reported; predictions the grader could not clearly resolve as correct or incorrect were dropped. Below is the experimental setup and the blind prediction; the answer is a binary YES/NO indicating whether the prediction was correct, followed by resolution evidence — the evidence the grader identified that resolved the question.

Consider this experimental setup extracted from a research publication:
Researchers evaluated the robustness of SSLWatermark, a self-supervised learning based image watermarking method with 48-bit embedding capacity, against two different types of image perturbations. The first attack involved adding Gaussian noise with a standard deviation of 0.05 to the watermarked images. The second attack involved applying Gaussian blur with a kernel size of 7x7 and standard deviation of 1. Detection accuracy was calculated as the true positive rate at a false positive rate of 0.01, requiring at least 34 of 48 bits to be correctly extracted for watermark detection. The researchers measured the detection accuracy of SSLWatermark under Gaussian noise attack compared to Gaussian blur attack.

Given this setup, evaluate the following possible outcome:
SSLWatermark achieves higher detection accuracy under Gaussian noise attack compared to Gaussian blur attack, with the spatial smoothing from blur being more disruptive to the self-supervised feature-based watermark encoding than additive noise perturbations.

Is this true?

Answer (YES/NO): NO